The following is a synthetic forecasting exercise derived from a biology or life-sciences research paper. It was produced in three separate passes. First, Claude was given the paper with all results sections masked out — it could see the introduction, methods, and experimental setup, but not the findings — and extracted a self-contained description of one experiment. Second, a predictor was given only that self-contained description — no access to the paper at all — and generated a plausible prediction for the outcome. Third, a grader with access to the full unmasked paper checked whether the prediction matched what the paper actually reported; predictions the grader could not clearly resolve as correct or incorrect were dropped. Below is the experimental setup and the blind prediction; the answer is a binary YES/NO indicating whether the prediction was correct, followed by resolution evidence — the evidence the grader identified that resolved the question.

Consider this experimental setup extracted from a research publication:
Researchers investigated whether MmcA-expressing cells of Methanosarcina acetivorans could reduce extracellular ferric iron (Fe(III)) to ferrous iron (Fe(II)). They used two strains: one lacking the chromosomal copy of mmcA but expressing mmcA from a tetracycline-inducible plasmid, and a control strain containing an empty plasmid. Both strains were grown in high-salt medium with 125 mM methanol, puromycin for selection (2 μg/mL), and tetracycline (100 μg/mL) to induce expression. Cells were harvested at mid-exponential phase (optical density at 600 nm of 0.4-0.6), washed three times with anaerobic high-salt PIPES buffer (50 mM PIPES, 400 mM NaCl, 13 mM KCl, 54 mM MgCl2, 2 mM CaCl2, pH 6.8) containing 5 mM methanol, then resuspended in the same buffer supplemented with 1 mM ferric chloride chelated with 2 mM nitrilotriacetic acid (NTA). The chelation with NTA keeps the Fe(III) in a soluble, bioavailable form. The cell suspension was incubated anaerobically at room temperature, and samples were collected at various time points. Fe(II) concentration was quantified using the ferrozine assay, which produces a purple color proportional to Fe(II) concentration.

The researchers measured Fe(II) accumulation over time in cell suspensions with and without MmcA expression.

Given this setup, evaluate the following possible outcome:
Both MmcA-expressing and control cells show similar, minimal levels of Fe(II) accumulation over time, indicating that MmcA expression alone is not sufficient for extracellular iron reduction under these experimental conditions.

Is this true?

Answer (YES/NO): NO